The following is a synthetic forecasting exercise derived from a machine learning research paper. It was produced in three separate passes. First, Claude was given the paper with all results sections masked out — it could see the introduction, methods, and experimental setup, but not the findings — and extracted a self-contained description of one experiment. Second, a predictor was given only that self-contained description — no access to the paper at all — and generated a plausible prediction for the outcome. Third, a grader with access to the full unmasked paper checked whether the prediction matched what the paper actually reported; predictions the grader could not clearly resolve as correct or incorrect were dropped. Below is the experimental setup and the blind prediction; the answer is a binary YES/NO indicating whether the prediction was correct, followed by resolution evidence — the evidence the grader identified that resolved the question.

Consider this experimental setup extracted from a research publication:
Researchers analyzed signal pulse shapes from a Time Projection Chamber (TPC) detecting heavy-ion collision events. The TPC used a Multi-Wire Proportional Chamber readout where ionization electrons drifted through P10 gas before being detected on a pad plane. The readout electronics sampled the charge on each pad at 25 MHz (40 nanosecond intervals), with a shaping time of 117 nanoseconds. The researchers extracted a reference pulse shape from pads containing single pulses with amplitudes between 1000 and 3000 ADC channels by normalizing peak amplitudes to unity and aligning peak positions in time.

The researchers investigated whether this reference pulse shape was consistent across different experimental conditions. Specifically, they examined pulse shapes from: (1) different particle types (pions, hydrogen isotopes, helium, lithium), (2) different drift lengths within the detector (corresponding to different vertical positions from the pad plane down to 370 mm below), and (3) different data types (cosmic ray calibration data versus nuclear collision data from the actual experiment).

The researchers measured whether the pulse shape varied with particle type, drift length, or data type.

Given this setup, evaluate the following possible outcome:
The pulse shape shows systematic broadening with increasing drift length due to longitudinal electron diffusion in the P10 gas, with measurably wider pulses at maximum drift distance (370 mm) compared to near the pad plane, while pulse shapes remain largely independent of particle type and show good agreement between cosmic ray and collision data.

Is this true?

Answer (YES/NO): NO